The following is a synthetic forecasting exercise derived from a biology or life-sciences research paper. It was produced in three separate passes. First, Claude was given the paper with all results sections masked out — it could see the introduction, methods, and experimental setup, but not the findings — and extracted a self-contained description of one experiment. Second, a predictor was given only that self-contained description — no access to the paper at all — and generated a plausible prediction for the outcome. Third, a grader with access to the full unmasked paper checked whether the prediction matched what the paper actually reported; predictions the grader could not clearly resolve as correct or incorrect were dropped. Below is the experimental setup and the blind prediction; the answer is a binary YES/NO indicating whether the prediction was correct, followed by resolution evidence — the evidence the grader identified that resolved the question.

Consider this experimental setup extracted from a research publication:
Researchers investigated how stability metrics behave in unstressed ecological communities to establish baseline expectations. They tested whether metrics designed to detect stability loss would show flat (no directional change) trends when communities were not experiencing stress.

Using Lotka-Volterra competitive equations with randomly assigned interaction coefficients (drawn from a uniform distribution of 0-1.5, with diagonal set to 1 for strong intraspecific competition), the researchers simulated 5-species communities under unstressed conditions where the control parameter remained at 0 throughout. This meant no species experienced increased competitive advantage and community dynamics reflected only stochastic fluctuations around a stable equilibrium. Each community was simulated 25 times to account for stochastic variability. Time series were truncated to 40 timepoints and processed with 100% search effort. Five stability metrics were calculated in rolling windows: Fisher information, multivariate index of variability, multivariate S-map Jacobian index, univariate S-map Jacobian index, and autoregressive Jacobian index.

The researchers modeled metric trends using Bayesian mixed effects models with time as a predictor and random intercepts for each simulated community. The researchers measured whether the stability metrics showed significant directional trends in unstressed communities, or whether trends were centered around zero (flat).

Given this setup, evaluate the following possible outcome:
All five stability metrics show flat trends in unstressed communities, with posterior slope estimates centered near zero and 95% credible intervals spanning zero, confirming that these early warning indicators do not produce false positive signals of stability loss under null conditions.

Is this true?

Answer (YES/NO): NO